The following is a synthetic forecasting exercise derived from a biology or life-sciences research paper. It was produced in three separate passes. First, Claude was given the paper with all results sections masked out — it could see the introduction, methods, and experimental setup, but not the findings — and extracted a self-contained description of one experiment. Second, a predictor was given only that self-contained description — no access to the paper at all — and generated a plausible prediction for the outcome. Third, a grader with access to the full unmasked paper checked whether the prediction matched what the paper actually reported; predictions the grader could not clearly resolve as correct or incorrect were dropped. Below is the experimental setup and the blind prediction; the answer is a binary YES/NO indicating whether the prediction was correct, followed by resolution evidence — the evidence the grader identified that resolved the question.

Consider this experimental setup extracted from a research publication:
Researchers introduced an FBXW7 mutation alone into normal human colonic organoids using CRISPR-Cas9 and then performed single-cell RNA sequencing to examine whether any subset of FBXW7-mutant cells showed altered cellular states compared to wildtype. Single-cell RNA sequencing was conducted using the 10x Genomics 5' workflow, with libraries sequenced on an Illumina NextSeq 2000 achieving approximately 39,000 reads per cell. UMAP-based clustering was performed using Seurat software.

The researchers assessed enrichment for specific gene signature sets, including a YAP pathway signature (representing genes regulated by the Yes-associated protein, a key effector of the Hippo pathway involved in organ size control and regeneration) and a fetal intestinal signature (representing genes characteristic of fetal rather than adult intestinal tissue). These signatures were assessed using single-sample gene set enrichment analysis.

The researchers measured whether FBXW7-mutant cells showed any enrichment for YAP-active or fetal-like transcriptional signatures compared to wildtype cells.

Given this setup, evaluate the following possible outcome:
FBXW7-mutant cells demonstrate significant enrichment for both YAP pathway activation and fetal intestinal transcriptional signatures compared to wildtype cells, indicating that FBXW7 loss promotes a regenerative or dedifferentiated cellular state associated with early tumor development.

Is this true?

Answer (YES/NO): YES